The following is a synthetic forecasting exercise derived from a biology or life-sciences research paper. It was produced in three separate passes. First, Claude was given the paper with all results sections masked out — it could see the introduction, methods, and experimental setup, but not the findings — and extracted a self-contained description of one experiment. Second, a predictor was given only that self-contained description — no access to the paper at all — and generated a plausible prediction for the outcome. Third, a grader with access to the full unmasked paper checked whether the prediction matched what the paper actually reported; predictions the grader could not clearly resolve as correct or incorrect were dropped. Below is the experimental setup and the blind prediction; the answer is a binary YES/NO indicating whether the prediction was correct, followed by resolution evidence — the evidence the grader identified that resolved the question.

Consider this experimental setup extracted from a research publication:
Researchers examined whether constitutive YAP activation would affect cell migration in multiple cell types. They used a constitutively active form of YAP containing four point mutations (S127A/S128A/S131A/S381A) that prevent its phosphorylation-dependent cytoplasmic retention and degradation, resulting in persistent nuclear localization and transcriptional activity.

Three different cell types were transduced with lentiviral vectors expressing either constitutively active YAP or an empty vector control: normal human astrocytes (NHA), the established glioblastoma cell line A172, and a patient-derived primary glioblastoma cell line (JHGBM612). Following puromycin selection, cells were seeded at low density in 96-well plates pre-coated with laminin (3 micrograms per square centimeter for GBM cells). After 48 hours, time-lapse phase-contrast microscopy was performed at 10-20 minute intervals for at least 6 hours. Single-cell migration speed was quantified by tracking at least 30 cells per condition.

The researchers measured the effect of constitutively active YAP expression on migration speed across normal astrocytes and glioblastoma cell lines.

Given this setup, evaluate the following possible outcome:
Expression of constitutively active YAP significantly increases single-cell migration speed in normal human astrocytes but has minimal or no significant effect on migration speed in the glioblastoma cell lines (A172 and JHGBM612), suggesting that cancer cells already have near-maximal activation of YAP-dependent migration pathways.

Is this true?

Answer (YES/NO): NO